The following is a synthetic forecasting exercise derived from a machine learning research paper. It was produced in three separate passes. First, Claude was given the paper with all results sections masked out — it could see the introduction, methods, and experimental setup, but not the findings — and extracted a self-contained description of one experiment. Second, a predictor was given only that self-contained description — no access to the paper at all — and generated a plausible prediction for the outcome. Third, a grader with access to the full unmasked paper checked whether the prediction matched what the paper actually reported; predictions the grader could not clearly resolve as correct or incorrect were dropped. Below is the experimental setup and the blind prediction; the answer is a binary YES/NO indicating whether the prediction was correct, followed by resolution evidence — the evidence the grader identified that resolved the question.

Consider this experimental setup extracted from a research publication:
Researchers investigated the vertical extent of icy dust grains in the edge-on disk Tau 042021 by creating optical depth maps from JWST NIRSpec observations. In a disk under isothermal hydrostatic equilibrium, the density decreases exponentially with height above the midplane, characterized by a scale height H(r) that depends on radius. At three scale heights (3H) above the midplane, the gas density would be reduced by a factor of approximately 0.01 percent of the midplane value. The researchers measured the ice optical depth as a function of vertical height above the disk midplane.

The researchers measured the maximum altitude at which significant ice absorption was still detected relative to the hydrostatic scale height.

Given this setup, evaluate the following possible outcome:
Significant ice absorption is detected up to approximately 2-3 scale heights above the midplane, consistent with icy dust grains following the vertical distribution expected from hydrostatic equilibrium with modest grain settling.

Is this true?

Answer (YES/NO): NO